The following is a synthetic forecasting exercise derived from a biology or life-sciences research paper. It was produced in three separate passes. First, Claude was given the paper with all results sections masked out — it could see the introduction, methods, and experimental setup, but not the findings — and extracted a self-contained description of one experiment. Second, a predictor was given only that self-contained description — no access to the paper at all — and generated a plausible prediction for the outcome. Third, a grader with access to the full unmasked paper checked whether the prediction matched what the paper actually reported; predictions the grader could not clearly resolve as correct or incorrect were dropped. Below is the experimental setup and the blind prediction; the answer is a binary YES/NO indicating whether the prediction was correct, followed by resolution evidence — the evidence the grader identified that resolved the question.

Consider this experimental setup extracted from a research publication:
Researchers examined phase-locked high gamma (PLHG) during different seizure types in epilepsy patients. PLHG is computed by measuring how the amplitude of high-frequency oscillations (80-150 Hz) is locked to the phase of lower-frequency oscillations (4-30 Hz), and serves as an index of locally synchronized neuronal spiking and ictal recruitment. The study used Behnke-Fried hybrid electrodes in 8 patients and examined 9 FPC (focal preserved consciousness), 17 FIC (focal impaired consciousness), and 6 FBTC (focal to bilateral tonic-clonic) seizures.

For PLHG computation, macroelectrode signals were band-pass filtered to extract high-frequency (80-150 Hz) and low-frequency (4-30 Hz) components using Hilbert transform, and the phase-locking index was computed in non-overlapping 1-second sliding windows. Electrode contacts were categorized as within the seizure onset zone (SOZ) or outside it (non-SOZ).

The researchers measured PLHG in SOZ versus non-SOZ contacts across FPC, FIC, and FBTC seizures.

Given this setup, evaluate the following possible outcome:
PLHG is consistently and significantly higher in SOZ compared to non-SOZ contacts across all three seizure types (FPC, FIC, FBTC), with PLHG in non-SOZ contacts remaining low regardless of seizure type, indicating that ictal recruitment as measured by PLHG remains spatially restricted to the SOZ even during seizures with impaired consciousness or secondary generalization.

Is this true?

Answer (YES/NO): NO